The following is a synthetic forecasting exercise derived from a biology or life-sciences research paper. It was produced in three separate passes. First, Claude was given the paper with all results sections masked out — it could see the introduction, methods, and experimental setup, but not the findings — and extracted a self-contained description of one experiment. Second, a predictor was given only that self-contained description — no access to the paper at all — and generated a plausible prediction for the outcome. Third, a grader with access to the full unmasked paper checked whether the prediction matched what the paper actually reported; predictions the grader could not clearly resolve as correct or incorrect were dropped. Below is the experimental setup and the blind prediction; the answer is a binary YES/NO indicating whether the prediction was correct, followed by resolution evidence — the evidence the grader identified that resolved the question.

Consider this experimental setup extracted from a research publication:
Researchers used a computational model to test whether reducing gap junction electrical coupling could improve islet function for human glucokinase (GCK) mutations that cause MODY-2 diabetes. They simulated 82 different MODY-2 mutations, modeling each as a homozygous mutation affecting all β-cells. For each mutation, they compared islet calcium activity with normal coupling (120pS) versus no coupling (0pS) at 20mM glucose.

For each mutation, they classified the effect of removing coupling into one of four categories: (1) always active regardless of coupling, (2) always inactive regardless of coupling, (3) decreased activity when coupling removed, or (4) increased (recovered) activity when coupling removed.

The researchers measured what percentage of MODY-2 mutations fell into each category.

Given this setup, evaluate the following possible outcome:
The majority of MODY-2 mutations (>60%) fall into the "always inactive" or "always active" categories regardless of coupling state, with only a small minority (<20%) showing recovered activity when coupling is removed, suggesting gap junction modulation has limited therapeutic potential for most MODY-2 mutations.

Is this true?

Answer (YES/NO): YES